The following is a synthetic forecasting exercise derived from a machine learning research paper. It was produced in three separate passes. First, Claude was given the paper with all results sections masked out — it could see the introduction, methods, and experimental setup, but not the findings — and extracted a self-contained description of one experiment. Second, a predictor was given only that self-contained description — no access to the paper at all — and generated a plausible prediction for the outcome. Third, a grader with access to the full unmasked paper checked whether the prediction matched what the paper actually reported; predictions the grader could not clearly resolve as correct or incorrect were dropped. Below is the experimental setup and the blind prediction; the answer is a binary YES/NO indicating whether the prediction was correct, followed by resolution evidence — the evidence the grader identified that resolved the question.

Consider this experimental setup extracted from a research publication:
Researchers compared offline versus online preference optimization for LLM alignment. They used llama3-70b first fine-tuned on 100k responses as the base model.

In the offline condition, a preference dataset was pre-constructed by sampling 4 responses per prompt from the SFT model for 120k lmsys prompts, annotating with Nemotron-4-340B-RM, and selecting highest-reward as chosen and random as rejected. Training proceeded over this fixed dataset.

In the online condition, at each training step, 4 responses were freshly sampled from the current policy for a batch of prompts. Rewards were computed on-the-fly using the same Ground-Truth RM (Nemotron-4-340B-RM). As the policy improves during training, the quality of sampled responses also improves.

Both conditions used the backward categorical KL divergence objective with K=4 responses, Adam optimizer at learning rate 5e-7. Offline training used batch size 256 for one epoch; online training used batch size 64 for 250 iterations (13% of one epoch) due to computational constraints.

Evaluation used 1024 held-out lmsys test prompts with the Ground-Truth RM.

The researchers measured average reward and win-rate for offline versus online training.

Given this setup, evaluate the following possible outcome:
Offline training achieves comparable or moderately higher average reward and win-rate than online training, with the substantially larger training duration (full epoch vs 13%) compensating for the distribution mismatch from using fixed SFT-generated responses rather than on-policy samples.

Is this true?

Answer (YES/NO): NO